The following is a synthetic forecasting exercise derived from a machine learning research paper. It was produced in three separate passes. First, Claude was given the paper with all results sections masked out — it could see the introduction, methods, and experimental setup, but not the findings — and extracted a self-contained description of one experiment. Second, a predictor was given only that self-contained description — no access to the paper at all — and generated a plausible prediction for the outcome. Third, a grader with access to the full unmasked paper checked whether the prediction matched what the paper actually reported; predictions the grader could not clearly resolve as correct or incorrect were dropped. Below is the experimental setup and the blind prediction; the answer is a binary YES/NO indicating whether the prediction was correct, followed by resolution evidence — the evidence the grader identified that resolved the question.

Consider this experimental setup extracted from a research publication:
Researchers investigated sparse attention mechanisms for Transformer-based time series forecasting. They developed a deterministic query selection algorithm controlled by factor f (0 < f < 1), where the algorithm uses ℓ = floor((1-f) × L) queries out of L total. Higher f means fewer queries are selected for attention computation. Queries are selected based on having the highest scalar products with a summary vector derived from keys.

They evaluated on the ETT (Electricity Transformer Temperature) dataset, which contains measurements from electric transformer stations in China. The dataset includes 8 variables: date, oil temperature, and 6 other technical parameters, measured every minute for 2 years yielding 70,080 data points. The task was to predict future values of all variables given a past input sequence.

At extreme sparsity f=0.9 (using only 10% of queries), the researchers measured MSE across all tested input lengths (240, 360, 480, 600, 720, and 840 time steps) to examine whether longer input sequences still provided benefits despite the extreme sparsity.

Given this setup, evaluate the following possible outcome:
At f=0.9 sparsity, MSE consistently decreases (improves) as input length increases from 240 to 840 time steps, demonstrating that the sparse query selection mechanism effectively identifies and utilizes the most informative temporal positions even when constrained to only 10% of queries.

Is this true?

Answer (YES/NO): NO